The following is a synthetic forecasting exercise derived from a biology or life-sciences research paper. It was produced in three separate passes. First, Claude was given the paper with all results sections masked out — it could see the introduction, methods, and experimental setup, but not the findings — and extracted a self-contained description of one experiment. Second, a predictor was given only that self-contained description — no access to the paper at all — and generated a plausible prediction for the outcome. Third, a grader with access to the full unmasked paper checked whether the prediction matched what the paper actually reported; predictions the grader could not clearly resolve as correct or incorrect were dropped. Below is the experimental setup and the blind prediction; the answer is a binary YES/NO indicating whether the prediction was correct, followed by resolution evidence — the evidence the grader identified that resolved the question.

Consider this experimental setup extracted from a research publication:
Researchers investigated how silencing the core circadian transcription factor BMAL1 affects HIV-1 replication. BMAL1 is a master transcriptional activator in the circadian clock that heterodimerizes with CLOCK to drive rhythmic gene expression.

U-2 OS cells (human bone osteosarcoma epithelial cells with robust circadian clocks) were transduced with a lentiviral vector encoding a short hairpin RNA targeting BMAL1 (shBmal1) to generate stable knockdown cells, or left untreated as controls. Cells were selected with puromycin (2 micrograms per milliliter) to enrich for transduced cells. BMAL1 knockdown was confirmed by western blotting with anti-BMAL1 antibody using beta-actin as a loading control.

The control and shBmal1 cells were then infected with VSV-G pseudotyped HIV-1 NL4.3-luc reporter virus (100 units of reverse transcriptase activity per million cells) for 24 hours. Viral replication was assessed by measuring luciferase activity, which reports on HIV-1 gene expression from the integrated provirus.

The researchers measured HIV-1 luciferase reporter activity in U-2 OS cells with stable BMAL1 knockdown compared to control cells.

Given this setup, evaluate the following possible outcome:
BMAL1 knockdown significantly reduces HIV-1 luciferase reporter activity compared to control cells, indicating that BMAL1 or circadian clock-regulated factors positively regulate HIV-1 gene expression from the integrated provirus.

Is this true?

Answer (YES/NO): YES